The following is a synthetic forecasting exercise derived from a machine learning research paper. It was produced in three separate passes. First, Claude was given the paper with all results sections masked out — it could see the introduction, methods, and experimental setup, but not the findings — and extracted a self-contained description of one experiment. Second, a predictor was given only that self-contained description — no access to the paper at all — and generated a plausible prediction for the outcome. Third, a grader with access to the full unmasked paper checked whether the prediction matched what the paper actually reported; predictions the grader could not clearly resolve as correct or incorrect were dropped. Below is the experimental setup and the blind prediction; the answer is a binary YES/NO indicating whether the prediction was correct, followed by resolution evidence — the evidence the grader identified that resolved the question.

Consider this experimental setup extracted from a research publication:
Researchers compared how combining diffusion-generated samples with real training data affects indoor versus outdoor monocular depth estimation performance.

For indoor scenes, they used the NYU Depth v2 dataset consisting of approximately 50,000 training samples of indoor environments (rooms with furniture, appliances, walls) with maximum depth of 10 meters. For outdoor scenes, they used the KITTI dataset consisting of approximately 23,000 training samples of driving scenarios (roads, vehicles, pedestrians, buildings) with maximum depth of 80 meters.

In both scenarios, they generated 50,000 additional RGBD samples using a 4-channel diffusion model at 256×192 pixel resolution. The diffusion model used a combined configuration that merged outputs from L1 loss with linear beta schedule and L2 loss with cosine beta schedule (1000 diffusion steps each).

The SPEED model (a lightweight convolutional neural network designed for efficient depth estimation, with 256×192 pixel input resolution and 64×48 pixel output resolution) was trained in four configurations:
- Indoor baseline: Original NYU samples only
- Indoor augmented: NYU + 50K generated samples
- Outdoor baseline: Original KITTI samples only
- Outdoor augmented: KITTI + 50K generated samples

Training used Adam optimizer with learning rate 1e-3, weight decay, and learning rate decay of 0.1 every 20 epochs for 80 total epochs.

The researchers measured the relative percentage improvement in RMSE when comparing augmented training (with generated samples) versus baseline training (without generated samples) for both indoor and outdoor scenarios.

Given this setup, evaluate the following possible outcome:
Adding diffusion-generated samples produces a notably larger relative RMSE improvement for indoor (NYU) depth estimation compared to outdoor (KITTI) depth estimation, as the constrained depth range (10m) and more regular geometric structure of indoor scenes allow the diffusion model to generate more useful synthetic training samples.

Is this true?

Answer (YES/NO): YES